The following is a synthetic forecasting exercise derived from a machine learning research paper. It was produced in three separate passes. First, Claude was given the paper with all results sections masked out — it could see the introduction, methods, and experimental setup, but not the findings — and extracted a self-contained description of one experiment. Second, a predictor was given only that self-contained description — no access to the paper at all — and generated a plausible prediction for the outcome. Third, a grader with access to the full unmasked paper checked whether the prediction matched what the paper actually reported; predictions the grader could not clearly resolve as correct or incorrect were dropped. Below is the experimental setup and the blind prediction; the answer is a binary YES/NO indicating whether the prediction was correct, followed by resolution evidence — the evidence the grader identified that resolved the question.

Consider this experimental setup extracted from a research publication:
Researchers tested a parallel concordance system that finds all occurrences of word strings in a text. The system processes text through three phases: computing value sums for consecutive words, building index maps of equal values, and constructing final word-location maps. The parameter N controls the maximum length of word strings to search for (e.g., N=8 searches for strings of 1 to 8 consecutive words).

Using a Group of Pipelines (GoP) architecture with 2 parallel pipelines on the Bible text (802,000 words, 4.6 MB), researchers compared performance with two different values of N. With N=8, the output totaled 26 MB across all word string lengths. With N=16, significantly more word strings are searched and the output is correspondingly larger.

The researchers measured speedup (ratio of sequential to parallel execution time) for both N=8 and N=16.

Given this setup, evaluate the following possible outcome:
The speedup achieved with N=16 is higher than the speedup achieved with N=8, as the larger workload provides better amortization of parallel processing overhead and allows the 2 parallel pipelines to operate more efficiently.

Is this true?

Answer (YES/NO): YES